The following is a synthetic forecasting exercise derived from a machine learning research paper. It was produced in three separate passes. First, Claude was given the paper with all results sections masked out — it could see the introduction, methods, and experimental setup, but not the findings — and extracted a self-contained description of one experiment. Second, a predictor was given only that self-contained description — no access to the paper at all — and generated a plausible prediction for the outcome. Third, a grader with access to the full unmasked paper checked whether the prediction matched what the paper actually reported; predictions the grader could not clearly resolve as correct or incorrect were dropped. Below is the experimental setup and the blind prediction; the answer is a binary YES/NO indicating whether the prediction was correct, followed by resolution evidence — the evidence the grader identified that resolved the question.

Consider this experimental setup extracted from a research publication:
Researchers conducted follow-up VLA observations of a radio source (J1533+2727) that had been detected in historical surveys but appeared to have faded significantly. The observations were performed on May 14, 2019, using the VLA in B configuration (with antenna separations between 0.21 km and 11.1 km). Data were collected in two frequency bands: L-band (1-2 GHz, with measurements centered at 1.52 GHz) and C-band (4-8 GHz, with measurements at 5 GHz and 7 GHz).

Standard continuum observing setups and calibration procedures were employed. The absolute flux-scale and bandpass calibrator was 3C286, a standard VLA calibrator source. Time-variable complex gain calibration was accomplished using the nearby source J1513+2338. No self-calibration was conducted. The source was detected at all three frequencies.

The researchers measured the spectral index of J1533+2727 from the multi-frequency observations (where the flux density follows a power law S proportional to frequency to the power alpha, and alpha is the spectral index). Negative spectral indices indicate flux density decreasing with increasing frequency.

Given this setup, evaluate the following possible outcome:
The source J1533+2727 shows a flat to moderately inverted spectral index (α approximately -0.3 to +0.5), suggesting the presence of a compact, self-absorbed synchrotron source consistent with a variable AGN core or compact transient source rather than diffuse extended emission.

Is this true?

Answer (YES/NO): NO